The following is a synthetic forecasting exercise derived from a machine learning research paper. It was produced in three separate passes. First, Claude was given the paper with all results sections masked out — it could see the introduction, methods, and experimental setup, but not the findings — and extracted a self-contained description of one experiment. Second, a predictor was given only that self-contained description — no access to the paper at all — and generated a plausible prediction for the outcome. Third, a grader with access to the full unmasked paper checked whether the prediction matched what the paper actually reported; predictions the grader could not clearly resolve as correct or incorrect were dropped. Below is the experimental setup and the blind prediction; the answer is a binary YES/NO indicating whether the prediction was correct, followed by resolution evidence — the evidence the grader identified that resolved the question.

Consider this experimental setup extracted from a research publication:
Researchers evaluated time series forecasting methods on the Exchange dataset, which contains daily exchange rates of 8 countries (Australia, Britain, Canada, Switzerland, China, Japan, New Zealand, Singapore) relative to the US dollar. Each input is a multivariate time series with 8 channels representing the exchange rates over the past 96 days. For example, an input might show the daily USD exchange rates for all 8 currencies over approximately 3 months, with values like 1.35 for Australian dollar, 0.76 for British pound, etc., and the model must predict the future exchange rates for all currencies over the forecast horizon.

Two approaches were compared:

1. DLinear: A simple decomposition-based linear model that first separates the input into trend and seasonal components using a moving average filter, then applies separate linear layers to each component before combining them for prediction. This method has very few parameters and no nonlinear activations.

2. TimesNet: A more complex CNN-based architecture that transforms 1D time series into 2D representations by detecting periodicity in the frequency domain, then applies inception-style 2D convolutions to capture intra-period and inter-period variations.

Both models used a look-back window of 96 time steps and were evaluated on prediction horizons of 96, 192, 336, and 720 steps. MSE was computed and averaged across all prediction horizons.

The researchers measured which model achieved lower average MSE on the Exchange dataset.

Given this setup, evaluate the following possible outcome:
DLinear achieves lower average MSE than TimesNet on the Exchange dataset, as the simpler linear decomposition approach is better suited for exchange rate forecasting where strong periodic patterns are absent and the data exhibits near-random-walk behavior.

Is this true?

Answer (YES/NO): YES